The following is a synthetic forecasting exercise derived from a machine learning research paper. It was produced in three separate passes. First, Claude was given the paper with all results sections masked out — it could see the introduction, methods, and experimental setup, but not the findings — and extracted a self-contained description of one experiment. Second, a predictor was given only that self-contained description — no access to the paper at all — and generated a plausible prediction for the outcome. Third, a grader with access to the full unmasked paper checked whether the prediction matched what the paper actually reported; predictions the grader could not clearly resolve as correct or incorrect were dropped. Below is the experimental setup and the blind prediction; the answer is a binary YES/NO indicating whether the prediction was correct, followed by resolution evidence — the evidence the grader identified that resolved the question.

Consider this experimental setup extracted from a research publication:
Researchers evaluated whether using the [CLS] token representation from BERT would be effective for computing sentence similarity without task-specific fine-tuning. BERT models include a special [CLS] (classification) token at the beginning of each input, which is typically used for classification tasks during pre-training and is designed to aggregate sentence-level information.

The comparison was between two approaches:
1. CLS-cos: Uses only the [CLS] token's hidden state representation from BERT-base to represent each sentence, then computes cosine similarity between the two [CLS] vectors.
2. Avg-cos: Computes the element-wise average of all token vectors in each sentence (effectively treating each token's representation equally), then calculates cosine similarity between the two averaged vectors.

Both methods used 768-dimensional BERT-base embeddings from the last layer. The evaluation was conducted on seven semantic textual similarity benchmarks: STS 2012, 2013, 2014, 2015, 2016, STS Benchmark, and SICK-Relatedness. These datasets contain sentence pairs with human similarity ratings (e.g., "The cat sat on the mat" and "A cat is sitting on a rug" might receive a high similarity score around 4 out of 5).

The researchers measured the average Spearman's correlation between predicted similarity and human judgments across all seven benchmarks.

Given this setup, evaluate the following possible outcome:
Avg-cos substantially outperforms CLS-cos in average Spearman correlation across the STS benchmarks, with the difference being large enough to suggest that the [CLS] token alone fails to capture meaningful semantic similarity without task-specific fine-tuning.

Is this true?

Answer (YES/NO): YES